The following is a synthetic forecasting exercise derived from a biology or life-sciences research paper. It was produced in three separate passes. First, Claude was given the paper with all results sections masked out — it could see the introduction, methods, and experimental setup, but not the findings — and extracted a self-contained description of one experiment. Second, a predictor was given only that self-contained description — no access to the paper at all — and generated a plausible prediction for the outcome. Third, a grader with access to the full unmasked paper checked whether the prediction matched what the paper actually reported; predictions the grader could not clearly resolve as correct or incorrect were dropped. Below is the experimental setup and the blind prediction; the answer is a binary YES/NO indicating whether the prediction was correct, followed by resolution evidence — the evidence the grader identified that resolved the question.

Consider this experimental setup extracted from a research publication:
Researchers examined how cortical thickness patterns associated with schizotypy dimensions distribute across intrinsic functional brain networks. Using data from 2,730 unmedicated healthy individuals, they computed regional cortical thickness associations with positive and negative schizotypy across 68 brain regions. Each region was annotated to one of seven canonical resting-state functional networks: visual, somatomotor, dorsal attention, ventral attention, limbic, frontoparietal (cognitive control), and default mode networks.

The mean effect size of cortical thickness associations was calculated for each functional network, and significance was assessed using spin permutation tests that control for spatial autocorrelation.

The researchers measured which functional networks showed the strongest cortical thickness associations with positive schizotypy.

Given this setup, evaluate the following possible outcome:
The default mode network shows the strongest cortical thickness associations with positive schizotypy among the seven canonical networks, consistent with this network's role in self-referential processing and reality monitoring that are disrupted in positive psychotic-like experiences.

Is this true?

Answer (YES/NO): NO